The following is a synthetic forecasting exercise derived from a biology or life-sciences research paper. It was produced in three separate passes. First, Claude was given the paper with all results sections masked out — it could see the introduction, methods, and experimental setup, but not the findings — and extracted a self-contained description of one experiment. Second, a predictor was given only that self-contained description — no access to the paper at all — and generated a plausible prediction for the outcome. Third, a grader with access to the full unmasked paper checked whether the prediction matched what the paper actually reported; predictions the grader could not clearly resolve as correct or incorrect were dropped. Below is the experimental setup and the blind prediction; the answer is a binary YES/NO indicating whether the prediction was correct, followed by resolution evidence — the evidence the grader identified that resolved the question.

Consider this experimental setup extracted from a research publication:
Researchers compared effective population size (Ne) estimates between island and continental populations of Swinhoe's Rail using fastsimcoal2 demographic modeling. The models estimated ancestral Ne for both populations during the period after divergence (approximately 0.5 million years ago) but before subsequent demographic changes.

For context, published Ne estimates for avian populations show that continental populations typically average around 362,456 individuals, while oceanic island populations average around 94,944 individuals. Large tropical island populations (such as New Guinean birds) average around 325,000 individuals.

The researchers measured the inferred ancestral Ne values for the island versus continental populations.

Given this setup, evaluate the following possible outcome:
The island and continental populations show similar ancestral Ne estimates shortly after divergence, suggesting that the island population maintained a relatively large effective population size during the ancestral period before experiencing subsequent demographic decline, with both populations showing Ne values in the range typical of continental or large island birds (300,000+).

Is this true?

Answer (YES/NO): NO